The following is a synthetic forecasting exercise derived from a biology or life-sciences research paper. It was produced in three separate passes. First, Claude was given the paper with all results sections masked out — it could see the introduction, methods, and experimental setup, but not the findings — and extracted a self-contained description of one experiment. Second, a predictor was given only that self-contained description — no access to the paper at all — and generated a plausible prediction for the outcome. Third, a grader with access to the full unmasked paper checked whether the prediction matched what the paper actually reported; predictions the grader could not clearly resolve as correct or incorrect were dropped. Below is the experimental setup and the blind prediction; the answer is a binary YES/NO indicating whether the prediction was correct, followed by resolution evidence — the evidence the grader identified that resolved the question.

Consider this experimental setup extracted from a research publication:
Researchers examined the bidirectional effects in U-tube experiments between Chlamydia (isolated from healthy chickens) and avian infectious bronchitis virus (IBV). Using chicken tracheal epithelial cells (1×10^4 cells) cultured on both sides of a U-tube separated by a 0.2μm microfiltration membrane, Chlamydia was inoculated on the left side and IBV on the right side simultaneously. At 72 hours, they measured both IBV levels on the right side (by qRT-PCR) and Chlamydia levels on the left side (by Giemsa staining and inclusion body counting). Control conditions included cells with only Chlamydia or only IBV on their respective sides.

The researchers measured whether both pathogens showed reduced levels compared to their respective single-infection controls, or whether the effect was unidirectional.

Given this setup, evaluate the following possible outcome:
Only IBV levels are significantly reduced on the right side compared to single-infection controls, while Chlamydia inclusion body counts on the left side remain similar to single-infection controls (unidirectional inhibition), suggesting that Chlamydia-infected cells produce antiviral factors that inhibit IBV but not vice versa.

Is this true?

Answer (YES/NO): NO